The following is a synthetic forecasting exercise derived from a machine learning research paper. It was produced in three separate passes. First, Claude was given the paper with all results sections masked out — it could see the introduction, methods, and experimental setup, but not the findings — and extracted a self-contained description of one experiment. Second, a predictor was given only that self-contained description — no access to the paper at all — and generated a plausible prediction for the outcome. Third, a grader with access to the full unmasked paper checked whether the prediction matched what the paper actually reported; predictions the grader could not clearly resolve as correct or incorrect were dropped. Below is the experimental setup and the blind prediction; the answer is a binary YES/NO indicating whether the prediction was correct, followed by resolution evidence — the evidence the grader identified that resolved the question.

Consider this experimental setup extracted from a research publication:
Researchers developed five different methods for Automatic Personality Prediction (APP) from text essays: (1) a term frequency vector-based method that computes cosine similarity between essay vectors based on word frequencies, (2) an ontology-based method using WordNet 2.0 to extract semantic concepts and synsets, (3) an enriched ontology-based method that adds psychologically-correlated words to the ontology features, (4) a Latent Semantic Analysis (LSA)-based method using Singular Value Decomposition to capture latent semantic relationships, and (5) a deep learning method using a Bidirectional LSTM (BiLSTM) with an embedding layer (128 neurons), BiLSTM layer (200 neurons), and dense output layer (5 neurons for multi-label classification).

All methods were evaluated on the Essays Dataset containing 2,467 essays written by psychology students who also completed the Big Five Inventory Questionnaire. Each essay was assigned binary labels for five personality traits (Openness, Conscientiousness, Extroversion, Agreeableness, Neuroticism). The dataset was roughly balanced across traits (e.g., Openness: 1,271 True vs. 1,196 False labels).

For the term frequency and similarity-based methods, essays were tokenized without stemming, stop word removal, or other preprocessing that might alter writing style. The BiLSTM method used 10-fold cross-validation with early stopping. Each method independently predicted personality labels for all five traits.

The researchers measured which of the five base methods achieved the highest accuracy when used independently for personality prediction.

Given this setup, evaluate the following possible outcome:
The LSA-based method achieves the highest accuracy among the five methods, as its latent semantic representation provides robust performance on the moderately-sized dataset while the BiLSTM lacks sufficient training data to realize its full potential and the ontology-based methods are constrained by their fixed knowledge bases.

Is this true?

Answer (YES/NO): NO